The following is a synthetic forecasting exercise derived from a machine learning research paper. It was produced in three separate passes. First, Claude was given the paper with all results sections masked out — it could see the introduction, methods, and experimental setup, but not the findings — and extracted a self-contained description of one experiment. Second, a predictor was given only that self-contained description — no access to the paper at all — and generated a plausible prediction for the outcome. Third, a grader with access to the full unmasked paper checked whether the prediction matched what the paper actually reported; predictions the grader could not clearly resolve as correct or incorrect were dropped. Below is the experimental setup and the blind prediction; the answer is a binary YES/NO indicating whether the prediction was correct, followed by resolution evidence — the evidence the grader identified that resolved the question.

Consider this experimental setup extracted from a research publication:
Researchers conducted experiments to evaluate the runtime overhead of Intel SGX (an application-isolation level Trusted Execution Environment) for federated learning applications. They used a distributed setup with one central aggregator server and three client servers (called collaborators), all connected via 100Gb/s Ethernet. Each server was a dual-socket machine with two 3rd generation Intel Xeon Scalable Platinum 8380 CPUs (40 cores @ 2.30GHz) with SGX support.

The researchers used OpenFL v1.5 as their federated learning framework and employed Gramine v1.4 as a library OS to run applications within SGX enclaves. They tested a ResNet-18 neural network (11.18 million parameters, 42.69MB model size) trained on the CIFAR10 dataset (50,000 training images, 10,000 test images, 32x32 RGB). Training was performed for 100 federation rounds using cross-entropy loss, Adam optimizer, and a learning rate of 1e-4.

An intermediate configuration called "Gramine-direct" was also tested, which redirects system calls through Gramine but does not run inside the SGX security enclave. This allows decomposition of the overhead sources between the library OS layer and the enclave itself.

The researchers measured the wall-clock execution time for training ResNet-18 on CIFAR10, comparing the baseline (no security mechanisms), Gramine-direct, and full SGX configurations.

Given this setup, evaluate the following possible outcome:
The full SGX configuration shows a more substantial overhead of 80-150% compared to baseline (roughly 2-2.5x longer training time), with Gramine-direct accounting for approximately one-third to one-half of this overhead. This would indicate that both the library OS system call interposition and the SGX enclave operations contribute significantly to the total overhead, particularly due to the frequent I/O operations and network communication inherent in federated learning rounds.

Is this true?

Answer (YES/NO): NO